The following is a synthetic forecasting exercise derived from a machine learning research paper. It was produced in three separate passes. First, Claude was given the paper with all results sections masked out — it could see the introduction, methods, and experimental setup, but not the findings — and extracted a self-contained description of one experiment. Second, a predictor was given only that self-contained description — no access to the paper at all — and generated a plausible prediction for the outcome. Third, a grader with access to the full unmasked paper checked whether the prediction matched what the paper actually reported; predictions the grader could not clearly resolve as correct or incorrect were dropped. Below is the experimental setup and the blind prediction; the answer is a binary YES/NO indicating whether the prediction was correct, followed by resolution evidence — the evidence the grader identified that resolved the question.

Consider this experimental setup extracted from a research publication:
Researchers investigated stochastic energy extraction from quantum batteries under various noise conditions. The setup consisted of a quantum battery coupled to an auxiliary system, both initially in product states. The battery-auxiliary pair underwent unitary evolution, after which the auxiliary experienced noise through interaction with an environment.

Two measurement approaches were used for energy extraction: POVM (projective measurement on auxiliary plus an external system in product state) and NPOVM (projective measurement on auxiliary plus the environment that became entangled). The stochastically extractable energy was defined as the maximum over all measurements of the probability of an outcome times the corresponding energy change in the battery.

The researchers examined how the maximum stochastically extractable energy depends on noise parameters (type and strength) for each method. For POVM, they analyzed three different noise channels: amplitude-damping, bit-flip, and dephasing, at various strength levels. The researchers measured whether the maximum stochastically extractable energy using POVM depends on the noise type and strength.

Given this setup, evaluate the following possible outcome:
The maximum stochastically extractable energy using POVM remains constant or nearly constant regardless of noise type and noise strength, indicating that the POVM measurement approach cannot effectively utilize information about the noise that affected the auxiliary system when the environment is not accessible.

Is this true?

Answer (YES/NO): NO